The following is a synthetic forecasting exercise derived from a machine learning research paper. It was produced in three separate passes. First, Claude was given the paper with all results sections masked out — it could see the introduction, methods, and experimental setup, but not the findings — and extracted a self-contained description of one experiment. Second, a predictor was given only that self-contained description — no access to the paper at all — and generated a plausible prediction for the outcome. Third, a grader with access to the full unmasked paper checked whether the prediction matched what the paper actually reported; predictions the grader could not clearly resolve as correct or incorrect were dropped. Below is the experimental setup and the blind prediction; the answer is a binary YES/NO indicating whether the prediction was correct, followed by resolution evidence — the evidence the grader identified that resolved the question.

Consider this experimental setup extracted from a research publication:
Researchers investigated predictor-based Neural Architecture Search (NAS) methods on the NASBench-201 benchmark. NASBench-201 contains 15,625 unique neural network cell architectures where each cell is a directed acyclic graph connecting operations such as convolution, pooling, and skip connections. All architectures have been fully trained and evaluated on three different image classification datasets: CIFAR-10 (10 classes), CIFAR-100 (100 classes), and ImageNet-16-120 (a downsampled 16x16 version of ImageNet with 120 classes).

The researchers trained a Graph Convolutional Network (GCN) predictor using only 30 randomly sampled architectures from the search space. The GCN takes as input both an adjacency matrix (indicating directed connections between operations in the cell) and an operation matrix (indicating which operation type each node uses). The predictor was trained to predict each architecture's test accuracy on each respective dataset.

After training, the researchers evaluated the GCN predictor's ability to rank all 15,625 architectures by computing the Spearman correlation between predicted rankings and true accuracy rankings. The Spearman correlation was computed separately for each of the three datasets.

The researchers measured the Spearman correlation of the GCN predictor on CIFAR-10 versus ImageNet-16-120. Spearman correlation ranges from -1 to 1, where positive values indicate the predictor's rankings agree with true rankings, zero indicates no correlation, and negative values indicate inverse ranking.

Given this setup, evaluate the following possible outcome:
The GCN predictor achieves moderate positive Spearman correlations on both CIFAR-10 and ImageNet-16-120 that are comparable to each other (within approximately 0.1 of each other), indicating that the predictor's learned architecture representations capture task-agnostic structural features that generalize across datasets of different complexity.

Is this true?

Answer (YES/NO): NO